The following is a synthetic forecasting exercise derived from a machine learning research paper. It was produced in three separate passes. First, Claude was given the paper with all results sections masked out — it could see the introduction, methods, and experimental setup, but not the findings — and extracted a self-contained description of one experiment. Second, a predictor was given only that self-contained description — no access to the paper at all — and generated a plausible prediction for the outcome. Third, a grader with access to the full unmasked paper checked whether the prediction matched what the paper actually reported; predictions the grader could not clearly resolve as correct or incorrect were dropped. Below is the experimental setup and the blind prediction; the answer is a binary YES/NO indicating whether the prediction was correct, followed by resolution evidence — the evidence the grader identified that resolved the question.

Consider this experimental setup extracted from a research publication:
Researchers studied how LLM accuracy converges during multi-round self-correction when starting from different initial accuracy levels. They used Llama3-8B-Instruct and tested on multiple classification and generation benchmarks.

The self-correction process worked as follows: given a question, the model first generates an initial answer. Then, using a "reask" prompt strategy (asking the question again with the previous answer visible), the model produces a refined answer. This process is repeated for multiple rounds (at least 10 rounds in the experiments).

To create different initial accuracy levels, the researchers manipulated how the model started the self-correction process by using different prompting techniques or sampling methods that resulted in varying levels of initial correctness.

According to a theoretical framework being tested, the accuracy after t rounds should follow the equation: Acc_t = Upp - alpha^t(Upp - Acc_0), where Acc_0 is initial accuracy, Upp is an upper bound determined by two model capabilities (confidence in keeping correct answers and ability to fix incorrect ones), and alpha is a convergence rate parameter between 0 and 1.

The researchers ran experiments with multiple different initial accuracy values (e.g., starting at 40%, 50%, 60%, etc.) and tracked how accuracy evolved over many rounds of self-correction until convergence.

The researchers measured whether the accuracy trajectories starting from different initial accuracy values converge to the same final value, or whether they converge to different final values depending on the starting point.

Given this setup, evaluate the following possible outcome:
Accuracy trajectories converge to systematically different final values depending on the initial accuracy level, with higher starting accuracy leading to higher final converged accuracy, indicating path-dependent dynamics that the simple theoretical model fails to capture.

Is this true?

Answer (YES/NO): NO